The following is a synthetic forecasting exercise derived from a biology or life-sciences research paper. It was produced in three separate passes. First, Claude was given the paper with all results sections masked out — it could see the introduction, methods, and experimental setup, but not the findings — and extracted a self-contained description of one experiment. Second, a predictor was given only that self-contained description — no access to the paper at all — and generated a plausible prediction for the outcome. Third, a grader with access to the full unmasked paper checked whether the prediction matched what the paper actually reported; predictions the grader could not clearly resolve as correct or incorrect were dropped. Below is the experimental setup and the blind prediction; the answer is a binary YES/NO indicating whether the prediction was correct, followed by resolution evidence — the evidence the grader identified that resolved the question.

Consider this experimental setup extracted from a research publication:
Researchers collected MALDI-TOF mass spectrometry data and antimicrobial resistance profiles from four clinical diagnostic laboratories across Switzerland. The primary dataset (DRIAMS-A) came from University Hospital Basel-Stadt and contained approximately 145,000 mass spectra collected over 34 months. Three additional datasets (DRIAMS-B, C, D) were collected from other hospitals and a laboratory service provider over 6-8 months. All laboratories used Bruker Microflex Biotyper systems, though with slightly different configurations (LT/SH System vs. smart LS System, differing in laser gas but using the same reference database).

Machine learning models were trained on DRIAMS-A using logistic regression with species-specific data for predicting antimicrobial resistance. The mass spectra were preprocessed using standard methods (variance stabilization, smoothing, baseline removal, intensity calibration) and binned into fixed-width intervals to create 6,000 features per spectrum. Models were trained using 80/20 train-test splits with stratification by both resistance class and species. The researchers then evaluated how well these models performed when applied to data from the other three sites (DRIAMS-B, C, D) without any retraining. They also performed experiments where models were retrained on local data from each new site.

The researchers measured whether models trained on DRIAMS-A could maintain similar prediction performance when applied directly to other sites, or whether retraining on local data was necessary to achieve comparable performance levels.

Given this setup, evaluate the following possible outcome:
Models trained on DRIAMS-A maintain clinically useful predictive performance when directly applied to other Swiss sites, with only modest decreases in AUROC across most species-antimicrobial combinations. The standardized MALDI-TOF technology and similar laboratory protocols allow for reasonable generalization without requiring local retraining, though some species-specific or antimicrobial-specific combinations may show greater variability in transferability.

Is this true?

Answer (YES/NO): NO